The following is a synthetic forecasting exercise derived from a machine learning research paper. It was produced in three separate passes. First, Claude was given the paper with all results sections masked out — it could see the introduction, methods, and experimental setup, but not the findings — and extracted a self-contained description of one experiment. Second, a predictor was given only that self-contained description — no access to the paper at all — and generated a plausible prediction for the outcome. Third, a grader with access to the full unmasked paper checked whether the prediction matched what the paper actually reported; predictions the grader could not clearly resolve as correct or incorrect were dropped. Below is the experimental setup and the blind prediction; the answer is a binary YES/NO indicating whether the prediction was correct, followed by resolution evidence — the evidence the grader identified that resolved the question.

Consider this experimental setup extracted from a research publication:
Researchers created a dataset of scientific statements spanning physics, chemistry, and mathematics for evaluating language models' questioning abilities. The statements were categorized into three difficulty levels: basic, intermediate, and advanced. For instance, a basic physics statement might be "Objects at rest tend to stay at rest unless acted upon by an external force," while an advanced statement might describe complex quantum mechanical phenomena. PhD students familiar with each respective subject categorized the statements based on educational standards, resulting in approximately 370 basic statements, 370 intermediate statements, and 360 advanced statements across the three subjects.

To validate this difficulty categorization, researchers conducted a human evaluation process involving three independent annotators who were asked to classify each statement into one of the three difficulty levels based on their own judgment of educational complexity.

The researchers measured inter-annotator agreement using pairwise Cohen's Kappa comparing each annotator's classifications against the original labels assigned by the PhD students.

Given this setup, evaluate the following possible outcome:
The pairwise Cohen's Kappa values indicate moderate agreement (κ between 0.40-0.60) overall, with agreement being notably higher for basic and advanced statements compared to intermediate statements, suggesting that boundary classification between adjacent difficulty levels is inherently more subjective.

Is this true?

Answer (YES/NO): NO